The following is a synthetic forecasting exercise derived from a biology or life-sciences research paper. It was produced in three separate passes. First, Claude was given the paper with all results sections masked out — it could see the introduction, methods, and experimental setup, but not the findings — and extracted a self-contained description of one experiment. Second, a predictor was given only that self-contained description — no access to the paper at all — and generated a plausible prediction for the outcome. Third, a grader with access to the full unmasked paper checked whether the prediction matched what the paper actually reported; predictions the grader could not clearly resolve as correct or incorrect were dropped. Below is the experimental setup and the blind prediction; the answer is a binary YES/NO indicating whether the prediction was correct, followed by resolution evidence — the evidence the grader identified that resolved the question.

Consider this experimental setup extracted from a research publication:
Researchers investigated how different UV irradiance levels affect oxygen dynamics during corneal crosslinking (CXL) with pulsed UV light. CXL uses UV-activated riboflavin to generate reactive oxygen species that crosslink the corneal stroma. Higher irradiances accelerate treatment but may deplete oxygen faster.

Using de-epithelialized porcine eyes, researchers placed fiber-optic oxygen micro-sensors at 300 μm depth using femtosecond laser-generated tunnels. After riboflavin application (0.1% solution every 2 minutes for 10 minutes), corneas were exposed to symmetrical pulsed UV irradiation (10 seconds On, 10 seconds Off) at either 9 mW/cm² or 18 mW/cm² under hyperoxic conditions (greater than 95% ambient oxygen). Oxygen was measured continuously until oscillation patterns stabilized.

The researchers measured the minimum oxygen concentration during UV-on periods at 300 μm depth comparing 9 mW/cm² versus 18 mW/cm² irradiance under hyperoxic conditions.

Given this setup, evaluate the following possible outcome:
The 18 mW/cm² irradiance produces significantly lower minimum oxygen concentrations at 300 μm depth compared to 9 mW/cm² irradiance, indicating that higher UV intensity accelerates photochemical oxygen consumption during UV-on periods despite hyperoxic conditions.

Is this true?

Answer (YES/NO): YES